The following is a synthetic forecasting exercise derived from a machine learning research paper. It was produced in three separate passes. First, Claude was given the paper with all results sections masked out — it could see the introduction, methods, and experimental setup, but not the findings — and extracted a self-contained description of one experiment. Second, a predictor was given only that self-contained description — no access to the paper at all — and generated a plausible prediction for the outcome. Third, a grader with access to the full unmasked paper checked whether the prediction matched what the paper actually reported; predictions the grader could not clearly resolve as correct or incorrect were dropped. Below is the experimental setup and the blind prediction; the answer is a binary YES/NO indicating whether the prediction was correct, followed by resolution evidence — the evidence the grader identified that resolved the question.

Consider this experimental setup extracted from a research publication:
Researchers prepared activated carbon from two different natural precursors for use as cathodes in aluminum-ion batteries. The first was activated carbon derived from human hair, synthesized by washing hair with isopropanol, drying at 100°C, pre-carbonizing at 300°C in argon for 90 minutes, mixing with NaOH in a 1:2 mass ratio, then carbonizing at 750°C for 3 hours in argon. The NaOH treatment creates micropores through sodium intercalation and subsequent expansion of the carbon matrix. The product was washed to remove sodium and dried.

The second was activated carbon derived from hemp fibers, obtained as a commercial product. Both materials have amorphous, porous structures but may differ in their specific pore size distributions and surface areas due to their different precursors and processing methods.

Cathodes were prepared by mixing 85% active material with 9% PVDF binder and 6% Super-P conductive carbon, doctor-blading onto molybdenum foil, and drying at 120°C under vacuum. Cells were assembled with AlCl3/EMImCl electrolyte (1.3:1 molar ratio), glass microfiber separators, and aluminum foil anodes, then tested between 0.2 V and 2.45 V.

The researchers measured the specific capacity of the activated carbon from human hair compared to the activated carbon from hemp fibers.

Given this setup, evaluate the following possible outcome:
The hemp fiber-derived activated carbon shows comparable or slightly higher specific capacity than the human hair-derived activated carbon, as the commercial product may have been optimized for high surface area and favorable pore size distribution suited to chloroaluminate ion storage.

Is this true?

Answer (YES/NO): NO